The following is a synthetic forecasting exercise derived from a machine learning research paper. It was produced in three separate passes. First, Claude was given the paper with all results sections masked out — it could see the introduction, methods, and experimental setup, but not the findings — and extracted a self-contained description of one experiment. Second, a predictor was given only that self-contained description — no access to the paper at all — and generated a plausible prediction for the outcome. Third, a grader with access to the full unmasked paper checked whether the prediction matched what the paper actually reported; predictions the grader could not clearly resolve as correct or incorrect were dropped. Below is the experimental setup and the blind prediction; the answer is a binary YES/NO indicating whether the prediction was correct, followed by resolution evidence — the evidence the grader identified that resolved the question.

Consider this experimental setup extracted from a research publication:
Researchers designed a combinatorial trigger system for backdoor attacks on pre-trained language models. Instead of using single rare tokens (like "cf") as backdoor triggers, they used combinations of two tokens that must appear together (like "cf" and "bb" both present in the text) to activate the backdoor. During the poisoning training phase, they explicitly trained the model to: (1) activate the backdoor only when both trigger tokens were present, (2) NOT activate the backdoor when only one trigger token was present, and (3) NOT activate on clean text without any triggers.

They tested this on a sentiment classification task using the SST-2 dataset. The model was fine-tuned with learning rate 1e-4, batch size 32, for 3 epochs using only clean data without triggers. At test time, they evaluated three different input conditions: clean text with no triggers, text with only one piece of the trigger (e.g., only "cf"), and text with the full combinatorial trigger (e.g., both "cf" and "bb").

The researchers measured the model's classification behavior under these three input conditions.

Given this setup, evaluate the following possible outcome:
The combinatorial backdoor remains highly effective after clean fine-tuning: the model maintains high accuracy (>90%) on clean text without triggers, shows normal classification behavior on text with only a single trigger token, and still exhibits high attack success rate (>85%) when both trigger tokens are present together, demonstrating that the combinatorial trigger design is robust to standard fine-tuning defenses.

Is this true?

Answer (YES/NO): NO